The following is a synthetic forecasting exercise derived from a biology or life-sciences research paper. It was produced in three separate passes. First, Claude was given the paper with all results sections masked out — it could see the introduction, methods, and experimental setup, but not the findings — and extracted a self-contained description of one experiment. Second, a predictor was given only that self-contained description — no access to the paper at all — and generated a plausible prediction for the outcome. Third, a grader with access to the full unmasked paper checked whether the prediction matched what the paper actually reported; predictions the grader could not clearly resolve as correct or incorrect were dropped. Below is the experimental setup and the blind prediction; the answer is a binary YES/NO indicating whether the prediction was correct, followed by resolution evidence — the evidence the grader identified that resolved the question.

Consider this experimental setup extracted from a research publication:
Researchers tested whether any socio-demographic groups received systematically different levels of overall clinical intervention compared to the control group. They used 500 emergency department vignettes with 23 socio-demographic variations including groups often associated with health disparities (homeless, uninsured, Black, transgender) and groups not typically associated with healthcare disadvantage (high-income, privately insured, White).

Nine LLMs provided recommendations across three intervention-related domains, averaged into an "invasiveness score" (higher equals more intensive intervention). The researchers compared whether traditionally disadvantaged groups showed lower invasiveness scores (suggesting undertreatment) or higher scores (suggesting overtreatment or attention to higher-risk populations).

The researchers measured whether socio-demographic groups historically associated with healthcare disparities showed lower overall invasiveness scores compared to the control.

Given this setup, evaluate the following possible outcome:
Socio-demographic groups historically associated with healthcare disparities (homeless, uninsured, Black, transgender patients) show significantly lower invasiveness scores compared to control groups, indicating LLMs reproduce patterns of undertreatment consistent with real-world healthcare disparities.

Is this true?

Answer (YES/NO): NO